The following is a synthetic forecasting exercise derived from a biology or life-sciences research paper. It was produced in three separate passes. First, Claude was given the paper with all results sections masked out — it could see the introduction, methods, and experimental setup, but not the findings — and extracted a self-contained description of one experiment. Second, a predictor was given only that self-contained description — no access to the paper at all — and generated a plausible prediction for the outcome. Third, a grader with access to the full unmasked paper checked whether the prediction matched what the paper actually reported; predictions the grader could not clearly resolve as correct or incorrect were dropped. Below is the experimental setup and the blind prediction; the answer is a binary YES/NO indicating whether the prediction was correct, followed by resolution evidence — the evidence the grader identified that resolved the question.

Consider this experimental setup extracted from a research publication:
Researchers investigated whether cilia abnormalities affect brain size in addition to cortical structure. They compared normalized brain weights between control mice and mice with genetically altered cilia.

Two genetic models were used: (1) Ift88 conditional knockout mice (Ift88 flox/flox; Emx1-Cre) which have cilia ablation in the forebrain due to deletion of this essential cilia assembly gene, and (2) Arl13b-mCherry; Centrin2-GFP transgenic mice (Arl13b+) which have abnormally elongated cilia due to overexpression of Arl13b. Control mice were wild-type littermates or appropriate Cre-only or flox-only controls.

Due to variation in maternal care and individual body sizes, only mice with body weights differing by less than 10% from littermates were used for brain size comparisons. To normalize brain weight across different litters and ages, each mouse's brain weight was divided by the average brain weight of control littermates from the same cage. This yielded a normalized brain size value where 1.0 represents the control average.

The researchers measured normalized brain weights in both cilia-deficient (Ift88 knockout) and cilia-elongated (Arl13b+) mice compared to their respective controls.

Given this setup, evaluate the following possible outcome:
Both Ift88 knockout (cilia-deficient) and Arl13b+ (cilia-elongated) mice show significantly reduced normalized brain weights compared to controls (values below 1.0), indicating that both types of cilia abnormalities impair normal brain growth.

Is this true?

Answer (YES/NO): NO